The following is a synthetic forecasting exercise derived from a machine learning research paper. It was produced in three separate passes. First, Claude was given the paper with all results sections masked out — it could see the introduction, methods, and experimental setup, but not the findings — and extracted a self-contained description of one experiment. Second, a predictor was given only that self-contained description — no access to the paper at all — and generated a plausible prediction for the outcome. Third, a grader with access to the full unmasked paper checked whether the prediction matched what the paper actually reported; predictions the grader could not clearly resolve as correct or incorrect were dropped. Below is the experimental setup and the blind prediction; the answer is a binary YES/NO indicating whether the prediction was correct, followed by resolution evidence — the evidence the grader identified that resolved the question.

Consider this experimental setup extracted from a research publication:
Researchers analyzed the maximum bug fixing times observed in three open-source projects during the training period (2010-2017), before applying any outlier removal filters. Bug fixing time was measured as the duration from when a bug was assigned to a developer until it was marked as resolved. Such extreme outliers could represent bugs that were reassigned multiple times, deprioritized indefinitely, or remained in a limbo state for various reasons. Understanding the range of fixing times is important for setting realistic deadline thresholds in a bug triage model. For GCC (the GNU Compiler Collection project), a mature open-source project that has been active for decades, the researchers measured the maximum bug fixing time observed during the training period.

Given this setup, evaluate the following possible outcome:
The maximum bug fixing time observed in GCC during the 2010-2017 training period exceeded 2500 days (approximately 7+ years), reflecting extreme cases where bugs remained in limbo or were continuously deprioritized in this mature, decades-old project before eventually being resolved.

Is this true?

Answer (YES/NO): NO